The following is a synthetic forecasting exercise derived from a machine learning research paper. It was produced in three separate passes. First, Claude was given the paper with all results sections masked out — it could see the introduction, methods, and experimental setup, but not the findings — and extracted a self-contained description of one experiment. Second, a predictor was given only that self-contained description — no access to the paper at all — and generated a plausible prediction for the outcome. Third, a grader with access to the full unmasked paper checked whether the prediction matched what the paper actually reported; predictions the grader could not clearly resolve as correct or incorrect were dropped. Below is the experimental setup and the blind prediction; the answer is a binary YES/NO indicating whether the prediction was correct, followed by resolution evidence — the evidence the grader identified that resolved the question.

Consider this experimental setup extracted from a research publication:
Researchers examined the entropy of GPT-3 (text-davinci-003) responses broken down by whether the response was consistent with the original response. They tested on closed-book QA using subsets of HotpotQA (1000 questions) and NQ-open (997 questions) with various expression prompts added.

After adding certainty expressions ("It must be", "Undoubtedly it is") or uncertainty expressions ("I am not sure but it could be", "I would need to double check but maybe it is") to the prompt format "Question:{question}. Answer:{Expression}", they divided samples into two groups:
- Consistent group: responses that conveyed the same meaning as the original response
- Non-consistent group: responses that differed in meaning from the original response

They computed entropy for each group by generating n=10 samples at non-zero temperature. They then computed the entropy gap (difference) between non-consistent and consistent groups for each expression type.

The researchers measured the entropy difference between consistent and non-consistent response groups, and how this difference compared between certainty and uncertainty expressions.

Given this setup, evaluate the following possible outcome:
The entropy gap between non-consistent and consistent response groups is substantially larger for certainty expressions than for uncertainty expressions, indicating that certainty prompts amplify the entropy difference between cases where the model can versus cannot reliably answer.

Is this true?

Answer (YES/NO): NO